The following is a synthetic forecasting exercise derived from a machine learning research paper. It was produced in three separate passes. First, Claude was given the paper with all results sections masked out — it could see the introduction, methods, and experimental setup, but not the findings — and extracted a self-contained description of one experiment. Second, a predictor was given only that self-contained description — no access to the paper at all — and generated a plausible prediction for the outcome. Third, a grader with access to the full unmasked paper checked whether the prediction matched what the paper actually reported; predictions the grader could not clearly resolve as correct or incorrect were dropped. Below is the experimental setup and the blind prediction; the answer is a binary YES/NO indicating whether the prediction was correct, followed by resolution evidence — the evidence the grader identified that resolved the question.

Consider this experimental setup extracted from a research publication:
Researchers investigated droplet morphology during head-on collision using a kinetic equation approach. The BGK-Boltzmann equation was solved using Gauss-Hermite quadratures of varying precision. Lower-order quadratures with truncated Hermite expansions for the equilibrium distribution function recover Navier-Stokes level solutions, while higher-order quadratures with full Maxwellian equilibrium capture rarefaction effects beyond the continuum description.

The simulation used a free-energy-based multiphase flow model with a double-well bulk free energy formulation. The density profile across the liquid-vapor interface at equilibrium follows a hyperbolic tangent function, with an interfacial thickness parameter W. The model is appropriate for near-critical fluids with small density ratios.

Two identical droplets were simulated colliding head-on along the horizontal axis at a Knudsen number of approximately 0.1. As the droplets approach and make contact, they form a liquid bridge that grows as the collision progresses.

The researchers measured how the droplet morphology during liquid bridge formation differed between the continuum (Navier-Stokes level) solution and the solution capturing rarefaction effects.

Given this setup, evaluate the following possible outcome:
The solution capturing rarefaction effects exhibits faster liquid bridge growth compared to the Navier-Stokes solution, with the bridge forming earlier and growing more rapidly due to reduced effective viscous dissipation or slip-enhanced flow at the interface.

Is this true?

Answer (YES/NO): YES